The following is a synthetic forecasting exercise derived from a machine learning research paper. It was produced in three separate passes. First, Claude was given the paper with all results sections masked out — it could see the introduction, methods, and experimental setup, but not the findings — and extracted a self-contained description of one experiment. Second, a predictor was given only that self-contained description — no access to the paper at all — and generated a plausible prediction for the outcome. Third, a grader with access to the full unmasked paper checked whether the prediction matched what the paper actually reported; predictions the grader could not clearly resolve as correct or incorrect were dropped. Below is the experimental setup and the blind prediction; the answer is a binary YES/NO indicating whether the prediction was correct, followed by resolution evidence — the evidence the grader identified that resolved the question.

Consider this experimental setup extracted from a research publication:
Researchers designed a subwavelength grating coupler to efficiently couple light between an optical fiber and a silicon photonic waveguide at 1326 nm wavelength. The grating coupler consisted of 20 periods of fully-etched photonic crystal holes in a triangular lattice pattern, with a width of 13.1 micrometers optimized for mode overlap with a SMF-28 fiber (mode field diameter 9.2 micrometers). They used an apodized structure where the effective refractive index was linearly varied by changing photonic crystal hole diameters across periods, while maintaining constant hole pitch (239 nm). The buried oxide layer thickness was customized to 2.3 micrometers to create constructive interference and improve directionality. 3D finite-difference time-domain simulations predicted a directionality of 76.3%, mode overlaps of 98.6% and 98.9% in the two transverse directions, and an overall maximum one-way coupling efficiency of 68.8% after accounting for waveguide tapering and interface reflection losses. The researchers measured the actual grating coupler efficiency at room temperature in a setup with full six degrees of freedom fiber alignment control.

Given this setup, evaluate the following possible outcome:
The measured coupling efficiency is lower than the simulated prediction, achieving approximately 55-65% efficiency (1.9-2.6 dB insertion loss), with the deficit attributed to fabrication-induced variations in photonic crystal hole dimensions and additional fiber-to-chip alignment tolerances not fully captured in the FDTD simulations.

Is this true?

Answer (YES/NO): YES